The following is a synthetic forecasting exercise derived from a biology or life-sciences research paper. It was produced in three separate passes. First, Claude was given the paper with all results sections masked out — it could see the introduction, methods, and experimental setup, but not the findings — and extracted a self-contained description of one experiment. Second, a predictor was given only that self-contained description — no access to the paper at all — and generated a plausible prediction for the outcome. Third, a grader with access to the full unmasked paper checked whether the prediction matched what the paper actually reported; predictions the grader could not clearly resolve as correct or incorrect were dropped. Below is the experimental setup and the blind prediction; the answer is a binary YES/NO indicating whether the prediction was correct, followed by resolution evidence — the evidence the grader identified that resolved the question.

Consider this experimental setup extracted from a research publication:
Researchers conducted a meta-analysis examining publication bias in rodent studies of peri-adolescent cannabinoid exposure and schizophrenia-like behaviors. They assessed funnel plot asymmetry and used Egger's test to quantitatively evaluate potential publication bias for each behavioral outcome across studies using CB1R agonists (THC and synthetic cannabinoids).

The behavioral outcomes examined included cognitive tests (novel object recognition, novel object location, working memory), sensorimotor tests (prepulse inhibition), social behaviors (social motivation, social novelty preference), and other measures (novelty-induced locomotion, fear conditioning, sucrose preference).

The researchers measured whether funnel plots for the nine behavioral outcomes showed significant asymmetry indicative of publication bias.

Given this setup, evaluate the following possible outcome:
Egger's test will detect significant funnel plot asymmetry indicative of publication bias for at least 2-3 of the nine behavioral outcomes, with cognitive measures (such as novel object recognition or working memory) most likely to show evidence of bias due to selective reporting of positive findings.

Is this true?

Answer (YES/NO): NO